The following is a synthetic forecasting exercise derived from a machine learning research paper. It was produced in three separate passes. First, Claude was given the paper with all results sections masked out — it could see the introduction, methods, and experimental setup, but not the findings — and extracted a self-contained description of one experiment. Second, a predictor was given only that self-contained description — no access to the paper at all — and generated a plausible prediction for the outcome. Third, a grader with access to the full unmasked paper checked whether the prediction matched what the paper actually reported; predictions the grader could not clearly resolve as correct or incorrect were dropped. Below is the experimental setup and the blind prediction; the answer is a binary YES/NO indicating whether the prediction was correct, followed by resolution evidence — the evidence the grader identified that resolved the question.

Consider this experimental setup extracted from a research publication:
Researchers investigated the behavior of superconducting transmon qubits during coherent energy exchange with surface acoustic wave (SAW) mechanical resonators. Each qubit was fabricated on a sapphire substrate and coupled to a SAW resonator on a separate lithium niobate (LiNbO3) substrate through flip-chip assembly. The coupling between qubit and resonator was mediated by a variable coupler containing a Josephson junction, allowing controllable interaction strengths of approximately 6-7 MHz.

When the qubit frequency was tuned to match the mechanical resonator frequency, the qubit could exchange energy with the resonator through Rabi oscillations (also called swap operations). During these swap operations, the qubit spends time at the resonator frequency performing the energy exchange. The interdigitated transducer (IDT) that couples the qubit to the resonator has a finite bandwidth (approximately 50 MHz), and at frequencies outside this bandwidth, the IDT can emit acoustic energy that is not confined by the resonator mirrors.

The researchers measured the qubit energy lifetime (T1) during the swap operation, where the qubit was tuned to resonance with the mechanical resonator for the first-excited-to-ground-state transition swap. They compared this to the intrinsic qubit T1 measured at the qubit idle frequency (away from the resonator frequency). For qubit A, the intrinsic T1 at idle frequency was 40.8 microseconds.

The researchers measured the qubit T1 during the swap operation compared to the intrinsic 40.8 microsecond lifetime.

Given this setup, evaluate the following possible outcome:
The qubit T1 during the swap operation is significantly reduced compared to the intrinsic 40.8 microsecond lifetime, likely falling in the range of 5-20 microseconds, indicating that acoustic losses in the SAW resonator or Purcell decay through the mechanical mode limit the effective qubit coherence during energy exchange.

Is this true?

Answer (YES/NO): NO